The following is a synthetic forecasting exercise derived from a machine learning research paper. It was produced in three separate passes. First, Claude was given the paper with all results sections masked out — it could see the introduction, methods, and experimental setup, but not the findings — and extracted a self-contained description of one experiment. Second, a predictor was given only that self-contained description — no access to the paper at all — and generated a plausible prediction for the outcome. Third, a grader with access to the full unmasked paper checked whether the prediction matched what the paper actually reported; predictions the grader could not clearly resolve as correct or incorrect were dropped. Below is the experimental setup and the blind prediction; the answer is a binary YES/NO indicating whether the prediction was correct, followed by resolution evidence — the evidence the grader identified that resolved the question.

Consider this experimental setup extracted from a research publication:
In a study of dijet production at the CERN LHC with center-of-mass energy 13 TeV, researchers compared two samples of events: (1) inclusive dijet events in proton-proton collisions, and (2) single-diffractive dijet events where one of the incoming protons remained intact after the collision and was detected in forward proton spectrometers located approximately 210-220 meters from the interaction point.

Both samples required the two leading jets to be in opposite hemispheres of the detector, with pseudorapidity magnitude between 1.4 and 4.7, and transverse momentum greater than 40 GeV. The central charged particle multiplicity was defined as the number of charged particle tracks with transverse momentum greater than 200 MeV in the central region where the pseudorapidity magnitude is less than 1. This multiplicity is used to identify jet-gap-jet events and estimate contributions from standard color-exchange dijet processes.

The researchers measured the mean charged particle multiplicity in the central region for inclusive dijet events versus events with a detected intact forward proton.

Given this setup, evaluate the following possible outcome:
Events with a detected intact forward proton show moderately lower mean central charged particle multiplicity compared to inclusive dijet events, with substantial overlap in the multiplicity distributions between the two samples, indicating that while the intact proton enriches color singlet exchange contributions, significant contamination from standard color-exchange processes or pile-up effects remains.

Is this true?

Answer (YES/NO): YES